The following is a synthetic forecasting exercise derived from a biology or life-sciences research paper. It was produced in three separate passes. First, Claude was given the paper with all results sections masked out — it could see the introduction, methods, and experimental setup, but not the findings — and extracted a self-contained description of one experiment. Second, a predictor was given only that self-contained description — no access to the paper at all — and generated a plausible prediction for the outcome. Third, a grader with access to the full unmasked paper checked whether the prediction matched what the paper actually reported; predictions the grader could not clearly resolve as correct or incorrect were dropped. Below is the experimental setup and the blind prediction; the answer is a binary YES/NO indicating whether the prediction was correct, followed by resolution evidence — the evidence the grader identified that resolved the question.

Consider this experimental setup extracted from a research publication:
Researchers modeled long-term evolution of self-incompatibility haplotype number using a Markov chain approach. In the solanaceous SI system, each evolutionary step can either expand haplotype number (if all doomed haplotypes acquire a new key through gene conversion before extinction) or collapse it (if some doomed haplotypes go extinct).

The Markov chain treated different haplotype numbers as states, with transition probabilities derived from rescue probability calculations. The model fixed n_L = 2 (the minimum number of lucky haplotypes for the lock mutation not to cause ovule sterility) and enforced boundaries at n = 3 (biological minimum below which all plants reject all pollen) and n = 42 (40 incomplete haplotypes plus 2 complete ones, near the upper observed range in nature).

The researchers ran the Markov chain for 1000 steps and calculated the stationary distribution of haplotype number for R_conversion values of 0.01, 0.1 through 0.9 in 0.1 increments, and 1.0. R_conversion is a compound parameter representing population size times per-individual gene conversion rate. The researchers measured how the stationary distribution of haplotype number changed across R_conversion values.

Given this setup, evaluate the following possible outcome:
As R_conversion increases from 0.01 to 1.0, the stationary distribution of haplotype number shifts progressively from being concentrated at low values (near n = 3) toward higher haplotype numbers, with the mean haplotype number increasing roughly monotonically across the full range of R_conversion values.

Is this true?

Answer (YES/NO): YES